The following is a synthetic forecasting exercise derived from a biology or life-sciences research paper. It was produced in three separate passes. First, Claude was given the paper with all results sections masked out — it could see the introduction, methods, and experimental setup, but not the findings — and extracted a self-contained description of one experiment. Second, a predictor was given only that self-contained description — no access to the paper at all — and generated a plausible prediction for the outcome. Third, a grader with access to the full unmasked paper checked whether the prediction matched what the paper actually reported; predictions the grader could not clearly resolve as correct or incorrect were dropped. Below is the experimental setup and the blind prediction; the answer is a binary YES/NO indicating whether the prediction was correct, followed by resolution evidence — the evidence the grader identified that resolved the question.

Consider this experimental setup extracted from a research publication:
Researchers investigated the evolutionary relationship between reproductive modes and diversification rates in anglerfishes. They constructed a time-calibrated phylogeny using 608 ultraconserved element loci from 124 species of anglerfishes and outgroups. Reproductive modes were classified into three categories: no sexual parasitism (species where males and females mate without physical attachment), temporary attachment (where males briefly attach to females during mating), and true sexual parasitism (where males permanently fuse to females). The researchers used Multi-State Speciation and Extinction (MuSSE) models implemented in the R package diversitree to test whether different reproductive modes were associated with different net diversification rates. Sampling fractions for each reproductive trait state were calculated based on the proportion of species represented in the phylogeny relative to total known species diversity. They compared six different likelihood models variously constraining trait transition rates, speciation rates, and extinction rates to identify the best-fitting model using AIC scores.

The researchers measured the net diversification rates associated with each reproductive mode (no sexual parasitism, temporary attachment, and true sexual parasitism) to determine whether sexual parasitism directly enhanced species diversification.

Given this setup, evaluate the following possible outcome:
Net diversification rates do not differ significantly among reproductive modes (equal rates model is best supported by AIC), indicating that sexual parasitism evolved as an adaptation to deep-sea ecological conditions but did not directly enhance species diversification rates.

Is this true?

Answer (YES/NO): NO